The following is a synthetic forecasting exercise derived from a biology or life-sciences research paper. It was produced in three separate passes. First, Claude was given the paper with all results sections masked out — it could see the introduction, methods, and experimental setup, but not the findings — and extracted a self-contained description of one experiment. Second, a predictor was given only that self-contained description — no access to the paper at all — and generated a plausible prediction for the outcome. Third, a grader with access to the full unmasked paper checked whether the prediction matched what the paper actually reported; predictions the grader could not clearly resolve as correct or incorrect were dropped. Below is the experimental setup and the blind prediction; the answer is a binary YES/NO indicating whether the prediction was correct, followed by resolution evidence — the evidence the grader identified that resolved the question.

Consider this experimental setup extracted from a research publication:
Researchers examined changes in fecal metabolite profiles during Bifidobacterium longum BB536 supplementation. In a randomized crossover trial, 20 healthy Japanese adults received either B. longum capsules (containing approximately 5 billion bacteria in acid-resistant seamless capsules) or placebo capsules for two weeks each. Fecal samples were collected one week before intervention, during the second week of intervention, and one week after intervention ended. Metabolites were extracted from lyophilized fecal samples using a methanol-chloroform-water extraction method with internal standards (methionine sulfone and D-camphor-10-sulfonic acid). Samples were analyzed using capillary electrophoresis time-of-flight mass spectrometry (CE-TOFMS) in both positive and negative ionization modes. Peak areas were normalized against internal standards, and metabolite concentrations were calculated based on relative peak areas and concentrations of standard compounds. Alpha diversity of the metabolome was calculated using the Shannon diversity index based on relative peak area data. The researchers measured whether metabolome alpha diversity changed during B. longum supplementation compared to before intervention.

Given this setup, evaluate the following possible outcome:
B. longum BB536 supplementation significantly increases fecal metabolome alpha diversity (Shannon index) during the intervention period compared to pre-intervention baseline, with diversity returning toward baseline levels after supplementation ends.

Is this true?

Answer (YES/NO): NO